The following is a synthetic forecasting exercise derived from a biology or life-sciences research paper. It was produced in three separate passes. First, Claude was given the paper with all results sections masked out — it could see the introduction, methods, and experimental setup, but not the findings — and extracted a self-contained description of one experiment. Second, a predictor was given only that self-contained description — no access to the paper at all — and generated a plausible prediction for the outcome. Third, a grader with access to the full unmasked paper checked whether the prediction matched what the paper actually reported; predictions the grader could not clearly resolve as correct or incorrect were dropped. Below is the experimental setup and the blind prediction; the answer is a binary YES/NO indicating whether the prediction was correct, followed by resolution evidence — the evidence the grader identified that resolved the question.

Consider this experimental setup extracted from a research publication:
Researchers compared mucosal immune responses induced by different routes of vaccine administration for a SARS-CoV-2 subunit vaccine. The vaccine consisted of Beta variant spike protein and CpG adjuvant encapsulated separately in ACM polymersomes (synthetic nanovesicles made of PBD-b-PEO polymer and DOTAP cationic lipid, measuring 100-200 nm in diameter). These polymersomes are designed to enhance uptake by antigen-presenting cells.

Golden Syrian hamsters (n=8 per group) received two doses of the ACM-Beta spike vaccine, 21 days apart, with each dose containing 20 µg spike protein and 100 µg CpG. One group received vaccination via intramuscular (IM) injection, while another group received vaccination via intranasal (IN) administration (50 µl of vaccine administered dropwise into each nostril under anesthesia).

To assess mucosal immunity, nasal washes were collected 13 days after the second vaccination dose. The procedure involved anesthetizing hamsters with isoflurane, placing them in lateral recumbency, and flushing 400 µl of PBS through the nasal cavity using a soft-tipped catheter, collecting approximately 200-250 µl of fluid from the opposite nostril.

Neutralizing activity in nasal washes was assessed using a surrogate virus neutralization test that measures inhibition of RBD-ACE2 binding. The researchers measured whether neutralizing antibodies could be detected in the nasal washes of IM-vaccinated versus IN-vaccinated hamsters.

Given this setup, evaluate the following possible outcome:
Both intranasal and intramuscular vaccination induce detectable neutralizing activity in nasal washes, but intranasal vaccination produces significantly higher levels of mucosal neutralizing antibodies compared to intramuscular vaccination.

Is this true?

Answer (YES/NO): NO